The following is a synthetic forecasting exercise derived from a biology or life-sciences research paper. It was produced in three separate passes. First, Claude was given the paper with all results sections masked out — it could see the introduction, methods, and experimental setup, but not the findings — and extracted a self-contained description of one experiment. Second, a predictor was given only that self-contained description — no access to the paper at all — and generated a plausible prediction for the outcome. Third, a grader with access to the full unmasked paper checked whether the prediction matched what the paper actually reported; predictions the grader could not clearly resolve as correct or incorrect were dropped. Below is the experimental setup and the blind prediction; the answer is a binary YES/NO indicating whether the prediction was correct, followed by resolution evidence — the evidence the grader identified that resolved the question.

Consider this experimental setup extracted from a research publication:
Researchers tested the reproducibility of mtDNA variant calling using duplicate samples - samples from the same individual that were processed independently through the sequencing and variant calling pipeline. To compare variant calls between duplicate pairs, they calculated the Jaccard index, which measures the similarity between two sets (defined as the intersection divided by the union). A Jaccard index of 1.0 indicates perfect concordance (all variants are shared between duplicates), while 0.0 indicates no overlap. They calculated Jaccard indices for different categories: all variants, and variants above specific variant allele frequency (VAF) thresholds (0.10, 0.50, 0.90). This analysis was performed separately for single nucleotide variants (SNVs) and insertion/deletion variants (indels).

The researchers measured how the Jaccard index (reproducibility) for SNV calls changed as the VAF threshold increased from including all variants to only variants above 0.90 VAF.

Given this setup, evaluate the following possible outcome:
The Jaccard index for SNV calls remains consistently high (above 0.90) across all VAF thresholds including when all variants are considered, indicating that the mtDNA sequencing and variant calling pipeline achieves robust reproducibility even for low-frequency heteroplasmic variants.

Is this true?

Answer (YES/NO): YES